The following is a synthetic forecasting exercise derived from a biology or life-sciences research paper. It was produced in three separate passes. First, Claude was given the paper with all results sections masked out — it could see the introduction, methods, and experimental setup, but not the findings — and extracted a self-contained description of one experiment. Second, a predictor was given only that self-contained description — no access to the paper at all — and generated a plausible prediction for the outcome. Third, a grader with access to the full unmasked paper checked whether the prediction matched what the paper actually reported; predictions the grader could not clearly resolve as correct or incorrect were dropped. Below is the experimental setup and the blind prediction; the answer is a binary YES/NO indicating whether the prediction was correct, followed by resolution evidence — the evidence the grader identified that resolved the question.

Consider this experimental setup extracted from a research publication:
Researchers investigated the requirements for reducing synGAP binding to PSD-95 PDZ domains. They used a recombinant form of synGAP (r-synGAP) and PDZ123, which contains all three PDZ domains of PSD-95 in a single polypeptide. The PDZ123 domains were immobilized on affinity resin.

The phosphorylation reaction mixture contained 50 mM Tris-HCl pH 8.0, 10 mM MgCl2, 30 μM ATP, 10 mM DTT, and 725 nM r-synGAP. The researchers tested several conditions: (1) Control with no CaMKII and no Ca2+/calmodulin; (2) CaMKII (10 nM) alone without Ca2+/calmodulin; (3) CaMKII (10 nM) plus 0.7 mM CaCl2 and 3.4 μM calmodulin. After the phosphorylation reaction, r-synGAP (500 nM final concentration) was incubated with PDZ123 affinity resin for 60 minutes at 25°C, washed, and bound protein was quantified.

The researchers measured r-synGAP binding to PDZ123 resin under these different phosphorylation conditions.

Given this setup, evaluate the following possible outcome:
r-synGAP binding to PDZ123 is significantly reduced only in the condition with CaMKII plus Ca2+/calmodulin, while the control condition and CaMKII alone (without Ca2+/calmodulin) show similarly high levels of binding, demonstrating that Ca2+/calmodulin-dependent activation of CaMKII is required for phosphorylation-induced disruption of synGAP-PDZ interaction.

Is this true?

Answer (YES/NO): YES